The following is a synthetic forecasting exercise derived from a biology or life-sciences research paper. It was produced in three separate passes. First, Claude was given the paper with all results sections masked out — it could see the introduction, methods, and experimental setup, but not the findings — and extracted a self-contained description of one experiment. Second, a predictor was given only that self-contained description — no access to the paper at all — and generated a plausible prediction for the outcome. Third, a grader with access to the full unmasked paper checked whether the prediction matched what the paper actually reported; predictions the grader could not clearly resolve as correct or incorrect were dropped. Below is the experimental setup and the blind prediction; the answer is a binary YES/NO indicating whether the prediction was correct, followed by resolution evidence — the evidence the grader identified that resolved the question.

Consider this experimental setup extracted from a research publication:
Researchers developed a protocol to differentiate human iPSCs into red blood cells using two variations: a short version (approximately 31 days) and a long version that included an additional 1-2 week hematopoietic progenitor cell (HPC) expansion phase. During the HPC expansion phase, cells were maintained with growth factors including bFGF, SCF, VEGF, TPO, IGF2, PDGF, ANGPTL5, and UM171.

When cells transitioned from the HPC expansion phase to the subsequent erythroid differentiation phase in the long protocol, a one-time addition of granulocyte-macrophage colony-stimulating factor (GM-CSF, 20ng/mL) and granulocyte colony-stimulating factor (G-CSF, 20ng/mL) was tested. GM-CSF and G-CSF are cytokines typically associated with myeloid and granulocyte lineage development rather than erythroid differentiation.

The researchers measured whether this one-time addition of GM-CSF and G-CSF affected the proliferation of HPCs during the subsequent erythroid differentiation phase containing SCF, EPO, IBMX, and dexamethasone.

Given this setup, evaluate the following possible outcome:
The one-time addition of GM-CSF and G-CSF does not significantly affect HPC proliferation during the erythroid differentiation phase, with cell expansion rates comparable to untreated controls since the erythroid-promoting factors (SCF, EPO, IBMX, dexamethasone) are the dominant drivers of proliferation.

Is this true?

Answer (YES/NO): NO